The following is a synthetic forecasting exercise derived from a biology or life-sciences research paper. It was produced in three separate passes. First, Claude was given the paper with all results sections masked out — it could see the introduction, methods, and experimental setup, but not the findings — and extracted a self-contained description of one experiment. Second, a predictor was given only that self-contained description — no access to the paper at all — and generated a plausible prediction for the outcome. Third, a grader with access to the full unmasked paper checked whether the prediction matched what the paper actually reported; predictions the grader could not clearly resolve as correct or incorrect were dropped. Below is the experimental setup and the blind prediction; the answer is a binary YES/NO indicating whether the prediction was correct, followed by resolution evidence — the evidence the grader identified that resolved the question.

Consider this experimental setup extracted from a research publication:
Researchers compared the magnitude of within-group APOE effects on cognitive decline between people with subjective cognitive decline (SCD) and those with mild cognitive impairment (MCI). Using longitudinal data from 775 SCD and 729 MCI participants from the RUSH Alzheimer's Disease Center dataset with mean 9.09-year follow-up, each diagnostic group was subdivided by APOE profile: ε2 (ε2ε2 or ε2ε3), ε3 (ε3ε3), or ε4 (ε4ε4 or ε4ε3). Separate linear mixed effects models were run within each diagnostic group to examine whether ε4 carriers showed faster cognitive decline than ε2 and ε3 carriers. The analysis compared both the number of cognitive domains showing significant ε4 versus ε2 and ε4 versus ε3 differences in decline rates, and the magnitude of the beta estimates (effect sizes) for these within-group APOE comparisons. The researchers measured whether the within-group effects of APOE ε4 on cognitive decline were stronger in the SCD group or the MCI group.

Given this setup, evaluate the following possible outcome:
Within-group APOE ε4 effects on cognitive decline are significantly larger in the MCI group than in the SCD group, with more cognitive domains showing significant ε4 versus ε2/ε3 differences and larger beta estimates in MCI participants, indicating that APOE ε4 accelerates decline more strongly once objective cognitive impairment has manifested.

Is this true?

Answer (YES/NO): NO